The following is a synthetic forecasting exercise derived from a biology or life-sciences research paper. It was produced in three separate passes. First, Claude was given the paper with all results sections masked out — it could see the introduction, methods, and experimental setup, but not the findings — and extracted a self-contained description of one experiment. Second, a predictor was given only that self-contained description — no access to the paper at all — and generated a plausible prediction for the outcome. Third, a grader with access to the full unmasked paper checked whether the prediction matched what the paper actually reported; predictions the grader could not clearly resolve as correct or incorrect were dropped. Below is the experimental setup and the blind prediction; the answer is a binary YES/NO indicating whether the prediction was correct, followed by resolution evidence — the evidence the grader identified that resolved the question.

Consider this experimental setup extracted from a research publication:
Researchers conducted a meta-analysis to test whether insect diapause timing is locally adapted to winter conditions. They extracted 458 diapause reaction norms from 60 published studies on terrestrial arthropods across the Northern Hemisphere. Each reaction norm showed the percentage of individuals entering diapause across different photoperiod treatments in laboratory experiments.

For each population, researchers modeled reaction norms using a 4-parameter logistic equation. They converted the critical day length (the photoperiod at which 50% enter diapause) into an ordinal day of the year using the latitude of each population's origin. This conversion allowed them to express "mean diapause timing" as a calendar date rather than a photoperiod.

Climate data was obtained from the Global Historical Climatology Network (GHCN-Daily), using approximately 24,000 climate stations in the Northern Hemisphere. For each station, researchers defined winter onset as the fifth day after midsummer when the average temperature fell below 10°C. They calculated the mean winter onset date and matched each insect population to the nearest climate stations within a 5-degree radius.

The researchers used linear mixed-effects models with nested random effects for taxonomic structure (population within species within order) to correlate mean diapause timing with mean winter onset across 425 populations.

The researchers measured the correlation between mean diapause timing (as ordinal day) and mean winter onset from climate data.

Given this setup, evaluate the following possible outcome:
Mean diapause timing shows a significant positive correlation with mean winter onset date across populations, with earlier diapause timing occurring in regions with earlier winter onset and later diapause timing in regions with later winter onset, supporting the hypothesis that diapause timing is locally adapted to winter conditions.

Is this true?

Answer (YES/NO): NO